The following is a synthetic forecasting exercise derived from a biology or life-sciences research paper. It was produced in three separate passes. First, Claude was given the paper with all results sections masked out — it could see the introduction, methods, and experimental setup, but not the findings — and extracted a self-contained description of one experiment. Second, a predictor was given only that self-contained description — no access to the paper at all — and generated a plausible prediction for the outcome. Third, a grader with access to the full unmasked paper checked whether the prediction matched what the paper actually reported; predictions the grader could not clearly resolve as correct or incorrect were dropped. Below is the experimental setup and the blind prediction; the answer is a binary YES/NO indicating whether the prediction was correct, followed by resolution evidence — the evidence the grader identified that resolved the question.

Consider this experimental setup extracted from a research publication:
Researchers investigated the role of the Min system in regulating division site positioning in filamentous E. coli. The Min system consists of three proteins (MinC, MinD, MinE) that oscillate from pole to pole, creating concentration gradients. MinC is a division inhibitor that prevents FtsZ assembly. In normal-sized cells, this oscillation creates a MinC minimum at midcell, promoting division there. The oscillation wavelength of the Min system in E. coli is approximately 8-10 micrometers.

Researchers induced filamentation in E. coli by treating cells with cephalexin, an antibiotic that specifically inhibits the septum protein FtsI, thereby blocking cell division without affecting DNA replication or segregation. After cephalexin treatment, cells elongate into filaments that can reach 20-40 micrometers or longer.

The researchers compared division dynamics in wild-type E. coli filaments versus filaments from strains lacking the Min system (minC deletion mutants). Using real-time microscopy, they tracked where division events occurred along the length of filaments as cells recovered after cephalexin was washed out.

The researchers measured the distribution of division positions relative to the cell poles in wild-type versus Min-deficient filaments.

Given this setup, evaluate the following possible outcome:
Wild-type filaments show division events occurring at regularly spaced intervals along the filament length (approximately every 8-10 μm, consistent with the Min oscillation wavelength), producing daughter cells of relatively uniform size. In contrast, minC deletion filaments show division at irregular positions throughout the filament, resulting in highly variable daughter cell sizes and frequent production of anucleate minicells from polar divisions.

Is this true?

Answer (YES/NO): NO